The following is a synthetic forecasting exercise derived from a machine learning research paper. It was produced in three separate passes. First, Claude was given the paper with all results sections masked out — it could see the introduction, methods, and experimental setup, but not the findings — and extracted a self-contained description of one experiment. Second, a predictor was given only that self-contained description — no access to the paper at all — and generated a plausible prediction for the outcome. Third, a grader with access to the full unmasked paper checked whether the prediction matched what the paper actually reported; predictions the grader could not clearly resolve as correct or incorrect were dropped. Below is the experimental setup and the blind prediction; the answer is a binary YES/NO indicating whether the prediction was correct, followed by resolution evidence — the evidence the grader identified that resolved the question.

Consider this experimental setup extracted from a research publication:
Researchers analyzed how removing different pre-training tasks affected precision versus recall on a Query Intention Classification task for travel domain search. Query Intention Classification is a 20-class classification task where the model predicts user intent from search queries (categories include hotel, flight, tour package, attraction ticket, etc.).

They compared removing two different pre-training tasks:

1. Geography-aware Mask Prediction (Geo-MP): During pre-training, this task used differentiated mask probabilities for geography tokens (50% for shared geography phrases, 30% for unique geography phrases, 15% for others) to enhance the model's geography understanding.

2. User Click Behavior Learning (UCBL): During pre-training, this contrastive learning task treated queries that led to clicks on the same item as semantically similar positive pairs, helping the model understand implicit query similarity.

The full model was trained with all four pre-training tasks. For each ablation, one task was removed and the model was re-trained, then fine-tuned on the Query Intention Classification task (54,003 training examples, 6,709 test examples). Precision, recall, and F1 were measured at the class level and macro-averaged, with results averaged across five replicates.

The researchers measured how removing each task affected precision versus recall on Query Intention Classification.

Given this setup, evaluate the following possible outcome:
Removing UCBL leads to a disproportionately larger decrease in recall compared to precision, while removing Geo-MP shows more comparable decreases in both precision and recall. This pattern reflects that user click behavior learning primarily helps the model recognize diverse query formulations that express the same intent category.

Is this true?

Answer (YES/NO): NO